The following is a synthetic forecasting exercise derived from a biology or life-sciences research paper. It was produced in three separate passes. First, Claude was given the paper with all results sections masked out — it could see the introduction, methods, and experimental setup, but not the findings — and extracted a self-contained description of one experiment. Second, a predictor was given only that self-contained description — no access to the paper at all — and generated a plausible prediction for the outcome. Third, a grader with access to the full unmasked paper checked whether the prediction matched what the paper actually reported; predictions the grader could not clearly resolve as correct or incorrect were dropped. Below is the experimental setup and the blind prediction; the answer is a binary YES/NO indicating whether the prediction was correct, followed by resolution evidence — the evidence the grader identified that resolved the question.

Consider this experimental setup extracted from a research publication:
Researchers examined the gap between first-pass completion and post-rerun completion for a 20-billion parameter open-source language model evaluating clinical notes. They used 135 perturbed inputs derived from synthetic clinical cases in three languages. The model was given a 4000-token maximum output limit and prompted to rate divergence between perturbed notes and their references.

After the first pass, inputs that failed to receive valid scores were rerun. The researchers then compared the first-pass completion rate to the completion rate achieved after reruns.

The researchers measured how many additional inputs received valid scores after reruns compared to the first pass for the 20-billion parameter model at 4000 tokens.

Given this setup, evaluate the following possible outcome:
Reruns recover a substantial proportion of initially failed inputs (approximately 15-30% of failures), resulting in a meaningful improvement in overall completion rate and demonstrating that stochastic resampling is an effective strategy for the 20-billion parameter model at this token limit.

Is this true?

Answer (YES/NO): YES